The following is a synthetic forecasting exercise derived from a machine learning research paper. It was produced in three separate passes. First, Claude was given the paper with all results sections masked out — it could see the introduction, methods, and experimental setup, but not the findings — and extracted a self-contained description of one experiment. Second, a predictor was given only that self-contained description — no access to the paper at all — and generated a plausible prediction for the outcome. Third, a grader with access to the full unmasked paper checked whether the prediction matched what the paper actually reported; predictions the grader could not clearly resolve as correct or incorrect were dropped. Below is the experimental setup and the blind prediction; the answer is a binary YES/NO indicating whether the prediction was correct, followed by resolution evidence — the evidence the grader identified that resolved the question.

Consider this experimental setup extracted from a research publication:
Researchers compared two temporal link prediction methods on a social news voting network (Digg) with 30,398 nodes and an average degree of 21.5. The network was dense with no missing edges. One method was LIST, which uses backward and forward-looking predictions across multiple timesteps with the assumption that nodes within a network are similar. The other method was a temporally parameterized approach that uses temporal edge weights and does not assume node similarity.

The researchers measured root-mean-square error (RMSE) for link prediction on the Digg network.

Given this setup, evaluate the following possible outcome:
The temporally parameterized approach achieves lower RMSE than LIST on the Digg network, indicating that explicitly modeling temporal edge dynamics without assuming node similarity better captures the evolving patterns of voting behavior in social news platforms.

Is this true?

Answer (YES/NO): NO